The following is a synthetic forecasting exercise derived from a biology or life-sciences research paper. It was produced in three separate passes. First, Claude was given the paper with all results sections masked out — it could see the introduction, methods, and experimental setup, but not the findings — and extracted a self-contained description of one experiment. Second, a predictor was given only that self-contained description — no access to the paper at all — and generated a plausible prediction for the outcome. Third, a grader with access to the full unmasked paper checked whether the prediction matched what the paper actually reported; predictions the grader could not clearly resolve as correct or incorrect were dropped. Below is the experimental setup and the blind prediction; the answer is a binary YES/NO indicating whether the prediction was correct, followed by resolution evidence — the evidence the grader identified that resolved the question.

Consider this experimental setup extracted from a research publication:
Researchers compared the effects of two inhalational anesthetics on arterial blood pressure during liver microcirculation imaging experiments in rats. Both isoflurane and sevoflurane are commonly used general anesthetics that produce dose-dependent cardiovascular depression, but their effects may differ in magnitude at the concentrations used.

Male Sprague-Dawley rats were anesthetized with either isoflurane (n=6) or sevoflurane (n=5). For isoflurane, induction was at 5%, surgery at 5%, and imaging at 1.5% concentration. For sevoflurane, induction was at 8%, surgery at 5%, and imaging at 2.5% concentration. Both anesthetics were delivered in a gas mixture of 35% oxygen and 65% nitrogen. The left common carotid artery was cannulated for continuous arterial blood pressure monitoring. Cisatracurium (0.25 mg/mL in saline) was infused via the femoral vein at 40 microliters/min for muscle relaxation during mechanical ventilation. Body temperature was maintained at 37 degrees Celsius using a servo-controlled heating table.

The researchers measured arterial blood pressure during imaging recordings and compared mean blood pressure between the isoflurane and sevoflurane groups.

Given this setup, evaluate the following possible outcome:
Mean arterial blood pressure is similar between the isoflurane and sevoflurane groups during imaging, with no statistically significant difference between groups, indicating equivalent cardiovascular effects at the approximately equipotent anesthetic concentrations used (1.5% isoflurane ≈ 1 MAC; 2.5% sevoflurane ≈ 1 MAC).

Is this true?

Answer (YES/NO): NO